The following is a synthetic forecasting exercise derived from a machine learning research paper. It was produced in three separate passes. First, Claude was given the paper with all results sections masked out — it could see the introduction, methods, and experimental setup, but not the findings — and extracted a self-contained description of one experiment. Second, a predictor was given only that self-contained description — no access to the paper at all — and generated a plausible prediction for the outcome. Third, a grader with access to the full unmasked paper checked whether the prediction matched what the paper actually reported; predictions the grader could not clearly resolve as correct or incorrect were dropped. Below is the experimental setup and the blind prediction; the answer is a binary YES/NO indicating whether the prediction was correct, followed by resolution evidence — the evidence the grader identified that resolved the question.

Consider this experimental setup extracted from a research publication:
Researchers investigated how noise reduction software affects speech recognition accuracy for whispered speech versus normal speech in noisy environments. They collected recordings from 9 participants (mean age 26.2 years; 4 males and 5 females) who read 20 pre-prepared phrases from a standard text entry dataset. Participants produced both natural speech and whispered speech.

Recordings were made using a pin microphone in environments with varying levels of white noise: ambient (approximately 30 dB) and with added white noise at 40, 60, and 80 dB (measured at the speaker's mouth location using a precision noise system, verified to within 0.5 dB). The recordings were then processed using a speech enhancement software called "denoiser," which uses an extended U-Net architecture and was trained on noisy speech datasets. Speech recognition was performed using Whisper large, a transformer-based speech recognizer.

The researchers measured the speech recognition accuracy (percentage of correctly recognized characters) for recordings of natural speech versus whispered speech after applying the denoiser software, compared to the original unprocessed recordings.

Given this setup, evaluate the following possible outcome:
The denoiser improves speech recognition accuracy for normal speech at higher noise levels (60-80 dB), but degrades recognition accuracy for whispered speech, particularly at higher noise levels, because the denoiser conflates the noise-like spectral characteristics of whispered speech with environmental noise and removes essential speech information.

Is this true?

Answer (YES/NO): NO